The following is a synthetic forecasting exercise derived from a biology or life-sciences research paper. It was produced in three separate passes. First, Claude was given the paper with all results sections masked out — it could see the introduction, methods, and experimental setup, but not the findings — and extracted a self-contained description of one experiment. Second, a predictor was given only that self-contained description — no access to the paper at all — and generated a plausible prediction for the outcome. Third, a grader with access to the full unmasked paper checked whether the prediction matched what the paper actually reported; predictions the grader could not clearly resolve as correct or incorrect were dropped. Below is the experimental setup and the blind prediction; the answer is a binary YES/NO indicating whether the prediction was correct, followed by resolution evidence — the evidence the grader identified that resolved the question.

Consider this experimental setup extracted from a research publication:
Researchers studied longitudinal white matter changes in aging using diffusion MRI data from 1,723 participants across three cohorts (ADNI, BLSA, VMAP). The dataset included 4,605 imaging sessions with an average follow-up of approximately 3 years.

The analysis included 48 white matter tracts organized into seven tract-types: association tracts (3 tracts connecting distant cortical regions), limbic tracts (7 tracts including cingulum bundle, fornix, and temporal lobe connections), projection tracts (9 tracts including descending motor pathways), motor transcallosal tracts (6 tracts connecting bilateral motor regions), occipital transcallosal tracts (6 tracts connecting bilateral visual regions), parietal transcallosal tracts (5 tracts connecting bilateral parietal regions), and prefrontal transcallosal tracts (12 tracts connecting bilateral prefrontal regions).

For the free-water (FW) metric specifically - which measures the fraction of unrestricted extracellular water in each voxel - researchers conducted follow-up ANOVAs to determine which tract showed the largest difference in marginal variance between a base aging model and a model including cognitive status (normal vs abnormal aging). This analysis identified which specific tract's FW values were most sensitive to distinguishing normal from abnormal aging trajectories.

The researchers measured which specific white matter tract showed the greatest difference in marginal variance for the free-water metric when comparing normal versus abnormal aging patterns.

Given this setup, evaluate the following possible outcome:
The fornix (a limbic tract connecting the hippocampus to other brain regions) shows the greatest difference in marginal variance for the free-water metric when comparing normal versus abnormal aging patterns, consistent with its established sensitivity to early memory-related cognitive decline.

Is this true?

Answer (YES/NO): NO